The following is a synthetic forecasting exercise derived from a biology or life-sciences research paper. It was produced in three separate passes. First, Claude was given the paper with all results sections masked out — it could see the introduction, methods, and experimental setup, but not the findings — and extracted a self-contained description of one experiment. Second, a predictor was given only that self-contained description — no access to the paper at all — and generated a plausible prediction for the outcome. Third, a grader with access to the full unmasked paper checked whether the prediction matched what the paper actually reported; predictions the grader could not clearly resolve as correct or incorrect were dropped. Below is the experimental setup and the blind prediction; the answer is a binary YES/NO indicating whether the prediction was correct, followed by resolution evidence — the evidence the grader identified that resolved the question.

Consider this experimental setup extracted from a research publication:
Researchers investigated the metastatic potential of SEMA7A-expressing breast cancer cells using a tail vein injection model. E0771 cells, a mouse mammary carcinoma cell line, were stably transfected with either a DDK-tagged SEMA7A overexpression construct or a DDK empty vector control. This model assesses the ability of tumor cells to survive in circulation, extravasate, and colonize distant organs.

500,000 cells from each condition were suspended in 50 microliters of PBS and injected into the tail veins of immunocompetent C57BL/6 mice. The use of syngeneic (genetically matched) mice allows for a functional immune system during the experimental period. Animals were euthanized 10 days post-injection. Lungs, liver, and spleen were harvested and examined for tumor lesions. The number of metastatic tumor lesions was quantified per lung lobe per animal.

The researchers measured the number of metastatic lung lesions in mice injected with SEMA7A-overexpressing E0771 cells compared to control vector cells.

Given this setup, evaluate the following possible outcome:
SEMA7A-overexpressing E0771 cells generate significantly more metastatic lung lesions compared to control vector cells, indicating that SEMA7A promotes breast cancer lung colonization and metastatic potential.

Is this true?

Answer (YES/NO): YES